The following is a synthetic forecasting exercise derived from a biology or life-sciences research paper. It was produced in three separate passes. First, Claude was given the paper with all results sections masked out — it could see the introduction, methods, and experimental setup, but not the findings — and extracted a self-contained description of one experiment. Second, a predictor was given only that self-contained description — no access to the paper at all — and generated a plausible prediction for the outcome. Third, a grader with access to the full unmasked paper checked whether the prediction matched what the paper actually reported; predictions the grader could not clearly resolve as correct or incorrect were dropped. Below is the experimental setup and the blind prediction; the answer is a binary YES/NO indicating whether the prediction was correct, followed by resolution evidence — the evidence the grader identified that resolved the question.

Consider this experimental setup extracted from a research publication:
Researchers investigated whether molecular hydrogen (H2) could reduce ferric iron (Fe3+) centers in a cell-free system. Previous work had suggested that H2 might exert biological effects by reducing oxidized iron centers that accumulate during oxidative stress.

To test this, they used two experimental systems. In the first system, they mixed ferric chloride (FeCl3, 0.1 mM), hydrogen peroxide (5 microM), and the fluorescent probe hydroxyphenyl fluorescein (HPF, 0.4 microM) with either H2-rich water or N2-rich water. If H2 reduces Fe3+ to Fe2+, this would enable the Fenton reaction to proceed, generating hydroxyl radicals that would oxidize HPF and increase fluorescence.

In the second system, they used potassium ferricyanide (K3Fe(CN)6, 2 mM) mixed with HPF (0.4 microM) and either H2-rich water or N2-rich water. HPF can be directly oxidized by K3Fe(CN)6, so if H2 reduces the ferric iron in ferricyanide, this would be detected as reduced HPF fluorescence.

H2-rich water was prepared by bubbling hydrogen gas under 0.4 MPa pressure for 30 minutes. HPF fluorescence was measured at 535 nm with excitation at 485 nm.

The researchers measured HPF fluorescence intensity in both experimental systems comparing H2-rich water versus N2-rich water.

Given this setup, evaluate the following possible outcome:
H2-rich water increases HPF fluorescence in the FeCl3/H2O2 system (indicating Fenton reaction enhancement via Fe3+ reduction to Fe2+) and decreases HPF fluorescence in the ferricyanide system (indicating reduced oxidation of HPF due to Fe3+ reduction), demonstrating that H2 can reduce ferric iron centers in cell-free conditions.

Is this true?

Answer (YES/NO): NO